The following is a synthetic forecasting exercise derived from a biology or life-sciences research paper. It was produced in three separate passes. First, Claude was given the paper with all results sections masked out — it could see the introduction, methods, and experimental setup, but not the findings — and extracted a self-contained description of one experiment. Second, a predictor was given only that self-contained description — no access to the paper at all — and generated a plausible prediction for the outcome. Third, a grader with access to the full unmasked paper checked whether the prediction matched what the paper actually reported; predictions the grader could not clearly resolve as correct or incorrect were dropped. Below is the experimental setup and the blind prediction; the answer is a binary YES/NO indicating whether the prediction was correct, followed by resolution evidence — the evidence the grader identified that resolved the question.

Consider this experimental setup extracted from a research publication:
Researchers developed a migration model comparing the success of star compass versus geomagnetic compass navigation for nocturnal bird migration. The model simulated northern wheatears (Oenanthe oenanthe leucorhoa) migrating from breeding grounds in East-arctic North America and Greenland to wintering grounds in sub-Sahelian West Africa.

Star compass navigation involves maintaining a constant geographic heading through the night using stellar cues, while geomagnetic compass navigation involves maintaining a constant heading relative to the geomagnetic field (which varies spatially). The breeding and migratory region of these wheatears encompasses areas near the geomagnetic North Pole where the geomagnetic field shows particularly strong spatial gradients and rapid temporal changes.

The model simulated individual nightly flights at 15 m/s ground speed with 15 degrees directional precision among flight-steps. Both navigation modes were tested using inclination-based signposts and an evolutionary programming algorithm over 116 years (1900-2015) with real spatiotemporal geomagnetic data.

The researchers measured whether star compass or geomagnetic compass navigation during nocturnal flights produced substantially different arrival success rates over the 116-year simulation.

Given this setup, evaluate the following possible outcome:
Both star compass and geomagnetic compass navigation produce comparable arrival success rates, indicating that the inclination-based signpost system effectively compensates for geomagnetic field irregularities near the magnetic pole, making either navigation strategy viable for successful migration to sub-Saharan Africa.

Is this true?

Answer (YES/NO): NO